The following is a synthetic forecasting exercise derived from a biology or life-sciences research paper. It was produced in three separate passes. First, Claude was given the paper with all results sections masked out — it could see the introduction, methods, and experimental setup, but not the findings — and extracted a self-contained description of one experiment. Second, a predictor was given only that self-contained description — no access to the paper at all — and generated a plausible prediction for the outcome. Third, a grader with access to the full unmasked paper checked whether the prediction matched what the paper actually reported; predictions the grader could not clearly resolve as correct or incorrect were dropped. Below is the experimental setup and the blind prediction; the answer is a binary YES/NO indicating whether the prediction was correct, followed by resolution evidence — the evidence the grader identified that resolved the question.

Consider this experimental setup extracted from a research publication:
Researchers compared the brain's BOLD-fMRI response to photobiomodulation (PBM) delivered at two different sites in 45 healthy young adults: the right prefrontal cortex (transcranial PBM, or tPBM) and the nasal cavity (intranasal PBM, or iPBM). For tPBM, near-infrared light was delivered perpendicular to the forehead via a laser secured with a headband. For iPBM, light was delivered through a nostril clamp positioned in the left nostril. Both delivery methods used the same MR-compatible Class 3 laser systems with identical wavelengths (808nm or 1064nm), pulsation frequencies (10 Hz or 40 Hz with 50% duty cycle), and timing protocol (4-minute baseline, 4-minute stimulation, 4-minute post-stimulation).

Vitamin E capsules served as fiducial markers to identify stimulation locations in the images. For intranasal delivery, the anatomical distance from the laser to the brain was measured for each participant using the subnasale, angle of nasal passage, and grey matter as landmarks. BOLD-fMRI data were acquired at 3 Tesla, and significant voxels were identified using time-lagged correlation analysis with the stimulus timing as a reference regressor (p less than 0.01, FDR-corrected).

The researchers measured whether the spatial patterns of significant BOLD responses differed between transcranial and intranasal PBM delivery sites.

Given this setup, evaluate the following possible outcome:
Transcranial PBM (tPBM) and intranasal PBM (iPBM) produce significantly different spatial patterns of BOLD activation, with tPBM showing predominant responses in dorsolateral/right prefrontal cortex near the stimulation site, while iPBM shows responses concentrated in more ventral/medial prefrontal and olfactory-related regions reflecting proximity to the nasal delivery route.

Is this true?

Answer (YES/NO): NO